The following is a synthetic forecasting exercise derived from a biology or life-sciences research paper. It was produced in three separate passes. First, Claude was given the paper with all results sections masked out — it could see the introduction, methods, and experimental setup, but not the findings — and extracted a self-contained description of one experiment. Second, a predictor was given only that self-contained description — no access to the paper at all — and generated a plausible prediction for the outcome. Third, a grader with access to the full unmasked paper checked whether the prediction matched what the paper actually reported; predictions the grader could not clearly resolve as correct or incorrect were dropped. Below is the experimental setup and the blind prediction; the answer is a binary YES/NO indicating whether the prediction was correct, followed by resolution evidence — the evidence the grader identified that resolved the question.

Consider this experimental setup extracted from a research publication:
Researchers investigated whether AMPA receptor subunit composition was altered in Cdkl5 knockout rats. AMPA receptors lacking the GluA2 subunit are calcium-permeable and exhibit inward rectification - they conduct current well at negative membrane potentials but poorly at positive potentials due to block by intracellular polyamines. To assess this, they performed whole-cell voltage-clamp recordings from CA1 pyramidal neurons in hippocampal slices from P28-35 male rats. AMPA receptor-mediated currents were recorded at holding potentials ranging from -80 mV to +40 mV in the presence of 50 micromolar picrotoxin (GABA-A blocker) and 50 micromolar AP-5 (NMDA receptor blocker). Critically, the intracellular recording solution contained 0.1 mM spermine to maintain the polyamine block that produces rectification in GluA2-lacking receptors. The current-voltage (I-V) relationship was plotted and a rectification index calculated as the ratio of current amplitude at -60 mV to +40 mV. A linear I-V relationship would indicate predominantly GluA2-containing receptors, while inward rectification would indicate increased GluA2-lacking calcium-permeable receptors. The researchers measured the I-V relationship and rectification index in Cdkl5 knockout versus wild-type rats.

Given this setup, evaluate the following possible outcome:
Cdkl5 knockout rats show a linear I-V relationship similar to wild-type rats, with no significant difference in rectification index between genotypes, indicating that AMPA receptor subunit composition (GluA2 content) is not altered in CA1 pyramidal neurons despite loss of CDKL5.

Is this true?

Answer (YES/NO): YES